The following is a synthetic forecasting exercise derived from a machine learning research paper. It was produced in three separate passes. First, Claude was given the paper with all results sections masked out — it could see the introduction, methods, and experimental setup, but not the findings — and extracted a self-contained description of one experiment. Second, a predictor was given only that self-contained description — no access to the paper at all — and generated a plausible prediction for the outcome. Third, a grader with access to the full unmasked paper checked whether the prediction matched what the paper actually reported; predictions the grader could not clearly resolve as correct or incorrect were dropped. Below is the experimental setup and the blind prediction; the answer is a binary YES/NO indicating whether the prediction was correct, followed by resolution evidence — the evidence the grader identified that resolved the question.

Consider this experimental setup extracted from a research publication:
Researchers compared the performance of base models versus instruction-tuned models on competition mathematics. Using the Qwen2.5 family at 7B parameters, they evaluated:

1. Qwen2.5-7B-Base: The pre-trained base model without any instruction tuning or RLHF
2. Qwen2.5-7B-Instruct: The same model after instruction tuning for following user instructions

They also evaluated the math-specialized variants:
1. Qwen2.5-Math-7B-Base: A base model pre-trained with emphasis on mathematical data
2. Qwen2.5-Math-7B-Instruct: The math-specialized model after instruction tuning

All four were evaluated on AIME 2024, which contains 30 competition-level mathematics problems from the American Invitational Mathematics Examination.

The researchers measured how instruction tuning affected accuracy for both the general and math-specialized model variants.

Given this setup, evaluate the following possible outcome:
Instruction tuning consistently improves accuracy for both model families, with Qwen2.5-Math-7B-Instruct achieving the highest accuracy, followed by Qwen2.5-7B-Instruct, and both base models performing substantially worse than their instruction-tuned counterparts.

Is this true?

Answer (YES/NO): NO